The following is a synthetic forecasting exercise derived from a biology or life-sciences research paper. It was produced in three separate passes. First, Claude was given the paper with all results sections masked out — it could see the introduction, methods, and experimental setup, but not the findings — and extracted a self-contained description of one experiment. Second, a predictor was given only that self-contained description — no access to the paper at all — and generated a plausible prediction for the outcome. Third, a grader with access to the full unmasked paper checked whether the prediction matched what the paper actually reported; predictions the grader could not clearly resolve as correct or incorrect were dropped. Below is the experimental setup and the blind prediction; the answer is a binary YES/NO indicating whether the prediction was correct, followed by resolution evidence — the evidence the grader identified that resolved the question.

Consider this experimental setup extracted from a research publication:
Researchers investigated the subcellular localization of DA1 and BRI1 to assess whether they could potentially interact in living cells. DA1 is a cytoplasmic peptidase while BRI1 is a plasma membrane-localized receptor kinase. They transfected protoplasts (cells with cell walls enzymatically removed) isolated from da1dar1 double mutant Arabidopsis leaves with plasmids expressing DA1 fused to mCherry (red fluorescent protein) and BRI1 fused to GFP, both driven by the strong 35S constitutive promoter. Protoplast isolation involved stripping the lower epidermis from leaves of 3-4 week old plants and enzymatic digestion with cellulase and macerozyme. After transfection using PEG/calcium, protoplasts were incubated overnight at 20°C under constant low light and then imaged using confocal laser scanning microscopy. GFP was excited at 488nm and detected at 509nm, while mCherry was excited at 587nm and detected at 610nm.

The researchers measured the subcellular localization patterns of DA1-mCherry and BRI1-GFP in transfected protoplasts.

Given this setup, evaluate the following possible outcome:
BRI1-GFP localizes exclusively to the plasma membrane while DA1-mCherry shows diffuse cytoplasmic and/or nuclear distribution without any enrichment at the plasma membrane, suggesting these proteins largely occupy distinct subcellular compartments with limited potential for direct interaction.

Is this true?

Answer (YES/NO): NO